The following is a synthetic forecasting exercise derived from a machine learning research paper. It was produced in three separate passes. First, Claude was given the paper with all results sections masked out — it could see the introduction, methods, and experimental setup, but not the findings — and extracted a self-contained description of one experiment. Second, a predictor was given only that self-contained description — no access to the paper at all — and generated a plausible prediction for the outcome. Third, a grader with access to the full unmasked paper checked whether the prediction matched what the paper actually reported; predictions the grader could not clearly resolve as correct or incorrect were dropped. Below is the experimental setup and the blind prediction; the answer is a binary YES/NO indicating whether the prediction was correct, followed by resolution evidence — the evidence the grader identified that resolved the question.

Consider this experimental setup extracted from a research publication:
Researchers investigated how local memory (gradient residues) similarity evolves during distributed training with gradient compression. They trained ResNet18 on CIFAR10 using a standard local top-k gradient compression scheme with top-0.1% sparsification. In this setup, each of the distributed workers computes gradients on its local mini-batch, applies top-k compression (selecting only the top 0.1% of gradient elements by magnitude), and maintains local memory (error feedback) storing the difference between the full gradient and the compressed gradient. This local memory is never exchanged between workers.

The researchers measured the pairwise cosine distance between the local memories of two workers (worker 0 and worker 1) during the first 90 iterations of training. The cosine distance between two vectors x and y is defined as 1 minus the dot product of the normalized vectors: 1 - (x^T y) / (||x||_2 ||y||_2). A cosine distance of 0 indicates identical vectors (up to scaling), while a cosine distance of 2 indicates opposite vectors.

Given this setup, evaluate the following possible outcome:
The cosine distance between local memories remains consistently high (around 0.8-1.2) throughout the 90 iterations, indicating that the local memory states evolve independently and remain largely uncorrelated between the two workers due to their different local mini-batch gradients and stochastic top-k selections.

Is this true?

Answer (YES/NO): NO